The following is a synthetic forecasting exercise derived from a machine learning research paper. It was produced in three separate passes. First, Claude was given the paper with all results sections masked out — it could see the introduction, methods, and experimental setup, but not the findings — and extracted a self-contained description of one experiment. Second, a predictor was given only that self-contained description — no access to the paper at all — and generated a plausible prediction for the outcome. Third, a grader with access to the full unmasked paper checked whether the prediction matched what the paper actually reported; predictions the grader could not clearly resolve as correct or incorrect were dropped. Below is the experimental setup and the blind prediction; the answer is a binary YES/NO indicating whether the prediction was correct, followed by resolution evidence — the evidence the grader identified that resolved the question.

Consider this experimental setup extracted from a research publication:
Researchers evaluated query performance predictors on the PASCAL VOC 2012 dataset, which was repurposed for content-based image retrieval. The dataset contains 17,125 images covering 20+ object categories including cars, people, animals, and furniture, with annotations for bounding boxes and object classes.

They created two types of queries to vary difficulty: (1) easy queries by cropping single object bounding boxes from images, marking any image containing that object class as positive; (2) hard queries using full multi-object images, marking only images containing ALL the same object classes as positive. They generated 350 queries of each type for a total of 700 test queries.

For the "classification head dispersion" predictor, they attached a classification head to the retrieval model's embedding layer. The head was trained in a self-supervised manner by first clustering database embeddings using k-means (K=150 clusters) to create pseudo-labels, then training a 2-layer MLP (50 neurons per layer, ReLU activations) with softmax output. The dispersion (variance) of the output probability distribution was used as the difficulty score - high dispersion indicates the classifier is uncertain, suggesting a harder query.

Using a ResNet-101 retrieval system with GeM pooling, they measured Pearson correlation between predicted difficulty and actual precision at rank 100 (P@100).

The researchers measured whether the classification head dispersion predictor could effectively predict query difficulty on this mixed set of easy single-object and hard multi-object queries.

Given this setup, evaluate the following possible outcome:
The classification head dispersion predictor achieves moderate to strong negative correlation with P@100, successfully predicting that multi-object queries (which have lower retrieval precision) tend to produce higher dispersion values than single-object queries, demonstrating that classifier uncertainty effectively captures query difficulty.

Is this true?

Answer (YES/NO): NO